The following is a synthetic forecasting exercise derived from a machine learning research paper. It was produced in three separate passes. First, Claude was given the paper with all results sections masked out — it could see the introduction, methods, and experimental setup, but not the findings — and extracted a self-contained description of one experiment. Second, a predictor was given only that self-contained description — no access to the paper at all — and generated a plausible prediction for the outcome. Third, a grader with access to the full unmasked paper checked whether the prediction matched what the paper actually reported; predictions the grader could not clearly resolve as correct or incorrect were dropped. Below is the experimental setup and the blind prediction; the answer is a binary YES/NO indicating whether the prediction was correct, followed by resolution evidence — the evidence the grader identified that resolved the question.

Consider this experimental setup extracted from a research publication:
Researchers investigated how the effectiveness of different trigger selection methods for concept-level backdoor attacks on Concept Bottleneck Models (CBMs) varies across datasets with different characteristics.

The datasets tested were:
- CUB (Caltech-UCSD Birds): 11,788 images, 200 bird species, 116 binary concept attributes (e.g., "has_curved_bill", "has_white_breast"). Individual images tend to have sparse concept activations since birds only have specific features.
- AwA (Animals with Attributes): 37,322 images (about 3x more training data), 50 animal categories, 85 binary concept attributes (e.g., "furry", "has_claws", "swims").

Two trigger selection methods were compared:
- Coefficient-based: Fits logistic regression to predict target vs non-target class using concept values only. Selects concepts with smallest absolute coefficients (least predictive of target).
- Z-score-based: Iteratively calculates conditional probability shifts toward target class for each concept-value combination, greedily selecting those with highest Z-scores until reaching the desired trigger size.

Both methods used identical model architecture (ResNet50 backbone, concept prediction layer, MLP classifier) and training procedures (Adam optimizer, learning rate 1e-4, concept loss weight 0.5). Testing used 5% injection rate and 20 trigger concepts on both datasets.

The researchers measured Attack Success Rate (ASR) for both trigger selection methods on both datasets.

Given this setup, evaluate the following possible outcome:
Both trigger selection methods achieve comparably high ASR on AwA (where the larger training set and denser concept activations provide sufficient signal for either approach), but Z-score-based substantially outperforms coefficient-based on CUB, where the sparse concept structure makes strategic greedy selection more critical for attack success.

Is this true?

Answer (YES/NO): YES